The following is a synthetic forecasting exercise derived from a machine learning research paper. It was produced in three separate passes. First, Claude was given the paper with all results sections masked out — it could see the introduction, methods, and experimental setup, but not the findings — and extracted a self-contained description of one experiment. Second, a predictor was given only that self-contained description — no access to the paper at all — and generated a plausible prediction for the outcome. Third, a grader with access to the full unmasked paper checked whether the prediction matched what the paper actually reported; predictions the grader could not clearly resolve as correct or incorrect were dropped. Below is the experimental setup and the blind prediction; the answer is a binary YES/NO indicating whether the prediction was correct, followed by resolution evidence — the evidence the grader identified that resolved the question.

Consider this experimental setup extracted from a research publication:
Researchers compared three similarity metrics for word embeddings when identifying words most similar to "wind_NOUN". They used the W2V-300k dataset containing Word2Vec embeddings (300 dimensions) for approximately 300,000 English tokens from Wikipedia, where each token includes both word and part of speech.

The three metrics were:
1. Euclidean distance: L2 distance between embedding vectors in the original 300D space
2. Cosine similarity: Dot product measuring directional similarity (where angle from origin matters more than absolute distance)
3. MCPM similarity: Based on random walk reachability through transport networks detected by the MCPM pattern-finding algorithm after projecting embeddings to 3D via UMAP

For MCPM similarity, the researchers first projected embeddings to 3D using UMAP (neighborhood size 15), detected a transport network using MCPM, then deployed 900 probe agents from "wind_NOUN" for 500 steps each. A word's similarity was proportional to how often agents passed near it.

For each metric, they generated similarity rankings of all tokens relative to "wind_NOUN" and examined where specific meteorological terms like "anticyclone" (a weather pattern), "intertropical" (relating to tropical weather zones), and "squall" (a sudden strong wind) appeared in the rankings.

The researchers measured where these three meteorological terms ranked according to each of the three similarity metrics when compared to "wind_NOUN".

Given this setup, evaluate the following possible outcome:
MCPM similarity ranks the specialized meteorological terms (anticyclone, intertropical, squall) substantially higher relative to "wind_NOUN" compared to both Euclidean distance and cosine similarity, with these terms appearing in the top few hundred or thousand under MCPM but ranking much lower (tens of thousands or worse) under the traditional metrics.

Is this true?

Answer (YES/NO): NO